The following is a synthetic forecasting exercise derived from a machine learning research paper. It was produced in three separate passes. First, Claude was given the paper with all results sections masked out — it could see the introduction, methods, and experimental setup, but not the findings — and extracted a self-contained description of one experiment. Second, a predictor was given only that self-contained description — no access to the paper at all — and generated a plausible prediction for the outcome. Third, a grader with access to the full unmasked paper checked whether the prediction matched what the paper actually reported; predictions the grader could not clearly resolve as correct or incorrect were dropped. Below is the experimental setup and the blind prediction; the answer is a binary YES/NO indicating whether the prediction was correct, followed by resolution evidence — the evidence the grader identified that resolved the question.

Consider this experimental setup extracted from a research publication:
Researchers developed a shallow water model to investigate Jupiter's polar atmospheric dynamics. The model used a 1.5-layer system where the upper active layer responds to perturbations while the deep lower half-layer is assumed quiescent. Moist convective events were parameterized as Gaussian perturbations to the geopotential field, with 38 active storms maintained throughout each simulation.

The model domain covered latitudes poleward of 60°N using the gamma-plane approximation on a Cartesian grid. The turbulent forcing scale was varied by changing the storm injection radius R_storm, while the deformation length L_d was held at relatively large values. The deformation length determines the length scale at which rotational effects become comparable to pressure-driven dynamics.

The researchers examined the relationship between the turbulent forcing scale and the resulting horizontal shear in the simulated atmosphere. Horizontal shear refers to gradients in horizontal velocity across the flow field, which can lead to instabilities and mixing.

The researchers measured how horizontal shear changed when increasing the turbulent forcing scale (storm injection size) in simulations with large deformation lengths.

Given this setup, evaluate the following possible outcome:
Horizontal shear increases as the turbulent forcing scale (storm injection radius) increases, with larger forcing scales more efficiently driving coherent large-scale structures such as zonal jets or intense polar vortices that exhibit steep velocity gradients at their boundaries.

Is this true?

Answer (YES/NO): NO